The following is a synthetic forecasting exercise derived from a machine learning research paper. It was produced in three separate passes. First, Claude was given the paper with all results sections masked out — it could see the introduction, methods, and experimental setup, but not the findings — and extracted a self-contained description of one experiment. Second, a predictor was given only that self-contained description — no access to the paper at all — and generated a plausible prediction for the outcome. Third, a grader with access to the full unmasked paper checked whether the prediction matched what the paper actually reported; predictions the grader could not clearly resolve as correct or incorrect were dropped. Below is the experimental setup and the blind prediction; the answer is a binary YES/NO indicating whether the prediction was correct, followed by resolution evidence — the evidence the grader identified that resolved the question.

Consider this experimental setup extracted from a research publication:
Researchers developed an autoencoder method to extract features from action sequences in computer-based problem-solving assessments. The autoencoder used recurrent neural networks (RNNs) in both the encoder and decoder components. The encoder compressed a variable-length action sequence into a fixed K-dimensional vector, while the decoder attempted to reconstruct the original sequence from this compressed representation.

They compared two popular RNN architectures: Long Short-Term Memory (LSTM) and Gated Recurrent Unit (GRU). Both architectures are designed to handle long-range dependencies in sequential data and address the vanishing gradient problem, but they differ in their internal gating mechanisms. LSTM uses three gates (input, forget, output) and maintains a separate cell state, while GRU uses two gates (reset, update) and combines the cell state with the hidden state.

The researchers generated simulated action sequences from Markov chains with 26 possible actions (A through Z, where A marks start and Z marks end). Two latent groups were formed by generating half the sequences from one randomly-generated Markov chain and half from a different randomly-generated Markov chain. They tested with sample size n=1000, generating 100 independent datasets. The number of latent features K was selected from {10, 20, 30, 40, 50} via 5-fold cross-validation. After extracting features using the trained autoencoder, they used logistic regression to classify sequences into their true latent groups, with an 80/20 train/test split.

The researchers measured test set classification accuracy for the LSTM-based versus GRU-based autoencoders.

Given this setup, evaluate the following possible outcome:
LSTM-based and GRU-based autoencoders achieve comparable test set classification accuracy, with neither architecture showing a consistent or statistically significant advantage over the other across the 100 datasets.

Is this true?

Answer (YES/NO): YES